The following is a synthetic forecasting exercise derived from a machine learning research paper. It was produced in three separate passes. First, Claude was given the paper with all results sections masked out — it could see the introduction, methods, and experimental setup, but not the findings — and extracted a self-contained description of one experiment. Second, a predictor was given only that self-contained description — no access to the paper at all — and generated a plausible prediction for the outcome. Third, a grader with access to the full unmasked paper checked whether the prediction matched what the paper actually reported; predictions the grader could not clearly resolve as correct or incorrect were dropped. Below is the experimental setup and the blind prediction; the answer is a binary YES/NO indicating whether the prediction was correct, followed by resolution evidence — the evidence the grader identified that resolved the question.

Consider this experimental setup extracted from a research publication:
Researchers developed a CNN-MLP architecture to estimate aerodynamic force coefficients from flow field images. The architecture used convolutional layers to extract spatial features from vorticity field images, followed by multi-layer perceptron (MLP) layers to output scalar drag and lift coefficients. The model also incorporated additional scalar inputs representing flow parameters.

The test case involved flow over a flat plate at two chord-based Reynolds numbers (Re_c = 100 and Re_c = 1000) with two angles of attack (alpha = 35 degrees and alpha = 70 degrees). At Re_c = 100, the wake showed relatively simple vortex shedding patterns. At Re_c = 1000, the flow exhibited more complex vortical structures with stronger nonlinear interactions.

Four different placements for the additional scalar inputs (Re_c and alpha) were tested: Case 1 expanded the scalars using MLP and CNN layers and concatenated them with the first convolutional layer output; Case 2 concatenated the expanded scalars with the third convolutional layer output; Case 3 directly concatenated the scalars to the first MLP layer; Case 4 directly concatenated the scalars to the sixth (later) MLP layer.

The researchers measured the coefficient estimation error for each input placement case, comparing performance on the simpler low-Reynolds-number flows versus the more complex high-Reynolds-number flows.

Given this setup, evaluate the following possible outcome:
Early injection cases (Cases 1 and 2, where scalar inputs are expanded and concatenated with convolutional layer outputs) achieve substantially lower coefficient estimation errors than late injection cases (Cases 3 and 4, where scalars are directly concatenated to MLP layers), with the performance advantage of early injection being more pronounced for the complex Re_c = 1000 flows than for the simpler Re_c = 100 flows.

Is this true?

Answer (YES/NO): NO